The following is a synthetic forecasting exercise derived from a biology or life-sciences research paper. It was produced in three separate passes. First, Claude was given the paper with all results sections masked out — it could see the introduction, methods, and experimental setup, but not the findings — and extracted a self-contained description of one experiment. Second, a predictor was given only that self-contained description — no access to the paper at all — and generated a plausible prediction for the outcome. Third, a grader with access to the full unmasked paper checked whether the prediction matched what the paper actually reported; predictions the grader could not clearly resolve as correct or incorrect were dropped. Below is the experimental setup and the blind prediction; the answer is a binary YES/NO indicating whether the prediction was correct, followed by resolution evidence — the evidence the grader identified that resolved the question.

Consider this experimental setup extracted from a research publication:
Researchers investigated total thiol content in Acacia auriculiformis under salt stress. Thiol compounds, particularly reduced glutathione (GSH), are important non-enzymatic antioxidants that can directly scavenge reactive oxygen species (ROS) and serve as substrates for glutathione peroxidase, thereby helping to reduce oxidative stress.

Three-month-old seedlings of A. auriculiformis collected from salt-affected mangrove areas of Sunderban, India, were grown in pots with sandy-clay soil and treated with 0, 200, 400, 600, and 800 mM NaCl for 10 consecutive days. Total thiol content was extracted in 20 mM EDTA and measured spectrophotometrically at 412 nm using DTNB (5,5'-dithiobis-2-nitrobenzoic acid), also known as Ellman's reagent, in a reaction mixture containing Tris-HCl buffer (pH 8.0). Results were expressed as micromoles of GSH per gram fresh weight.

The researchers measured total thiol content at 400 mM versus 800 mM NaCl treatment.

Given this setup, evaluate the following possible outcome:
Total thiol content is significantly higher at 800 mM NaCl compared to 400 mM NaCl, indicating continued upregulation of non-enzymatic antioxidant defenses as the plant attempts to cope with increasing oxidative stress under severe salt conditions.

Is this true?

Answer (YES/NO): YES